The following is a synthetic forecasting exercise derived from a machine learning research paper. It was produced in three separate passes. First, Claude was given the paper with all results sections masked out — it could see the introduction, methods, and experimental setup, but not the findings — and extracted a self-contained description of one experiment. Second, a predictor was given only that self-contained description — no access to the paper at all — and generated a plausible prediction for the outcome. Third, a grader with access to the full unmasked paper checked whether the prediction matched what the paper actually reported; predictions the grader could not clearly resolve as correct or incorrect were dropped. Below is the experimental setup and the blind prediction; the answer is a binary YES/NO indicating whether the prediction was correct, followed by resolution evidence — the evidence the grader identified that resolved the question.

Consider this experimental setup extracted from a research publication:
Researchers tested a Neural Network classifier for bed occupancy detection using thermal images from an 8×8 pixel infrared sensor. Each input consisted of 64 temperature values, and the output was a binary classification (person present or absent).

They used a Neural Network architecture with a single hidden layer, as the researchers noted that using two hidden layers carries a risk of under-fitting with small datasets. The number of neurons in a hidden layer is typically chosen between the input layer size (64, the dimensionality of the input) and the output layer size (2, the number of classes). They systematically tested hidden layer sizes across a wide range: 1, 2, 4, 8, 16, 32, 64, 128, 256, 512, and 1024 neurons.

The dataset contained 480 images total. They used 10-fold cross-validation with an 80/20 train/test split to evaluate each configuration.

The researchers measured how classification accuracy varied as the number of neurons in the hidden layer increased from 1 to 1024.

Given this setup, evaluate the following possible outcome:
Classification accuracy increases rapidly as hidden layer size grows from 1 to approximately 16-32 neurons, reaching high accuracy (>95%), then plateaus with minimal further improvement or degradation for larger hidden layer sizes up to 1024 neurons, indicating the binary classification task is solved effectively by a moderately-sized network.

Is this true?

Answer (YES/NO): NO